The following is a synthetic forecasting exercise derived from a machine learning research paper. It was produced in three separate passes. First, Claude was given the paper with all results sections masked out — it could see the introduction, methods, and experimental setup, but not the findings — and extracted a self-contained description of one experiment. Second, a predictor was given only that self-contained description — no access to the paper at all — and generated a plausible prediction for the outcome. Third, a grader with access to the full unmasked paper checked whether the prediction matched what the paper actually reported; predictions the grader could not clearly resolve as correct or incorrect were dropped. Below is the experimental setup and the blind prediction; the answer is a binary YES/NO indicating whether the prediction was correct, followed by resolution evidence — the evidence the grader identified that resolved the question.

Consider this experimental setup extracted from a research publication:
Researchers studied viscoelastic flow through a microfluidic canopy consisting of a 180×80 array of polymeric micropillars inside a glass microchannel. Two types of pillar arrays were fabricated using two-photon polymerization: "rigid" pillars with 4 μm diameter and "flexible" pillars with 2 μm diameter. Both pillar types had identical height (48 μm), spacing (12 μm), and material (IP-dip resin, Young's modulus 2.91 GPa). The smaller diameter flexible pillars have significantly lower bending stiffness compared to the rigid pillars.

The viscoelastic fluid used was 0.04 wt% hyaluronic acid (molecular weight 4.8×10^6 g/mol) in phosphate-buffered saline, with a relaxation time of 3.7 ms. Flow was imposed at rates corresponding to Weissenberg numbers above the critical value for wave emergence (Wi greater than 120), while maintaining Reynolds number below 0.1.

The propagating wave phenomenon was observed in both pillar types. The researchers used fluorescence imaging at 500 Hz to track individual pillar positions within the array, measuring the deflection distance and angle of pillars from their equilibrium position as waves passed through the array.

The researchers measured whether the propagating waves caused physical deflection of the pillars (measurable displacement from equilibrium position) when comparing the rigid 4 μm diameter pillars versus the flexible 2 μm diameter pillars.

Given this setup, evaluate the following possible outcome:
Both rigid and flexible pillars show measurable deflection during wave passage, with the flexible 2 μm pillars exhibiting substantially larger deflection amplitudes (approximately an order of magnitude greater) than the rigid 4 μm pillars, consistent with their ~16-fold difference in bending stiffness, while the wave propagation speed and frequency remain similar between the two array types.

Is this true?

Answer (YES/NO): NO